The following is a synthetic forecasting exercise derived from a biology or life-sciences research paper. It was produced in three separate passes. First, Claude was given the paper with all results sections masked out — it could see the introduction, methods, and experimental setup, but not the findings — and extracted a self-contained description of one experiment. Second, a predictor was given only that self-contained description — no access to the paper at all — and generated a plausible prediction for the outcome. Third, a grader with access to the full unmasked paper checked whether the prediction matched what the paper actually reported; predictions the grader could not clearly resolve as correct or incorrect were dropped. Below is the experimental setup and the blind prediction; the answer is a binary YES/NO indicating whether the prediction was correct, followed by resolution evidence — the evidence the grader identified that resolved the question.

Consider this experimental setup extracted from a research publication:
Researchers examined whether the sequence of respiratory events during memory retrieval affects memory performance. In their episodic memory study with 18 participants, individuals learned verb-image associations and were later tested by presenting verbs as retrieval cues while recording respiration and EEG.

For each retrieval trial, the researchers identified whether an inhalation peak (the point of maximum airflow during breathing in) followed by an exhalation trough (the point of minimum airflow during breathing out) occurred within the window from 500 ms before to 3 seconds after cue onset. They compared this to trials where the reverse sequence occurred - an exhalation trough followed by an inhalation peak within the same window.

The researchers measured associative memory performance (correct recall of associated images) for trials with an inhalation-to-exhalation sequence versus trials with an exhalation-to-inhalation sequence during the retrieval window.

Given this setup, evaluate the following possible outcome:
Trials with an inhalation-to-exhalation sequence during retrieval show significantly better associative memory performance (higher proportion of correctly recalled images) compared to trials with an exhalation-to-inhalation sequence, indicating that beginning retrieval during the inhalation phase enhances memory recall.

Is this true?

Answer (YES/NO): YES